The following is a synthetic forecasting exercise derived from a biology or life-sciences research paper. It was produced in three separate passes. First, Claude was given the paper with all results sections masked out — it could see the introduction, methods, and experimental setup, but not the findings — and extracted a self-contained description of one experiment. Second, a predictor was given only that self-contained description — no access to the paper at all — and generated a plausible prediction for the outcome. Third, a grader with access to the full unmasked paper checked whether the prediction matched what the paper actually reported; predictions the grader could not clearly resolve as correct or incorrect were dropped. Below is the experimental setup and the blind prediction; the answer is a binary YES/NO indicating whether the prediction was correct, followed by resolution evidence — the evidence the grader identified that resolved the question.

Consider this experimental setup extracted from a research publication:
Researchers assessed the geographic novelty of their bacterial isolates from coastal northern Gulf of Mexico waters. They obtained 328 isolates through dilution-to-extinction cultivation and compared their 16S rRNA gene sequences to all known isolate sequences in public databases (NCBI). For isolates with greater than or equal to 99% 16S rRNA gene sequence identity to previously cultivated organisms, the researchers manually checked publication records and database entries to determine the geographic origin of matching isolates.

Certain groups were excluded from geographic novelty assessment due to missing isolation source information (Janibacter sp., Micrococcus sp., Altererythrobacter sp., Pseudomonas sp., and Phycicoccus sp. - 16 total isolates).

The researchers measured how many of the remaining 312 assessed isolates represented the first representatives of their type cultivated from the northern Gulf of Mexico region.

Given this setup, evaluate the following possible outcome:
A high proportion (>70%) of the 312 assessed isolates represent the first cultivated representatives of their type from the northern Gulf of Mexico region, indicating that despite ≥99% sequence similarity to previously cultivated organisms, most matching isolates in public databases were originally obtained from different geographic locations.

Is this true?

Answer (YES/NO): YES